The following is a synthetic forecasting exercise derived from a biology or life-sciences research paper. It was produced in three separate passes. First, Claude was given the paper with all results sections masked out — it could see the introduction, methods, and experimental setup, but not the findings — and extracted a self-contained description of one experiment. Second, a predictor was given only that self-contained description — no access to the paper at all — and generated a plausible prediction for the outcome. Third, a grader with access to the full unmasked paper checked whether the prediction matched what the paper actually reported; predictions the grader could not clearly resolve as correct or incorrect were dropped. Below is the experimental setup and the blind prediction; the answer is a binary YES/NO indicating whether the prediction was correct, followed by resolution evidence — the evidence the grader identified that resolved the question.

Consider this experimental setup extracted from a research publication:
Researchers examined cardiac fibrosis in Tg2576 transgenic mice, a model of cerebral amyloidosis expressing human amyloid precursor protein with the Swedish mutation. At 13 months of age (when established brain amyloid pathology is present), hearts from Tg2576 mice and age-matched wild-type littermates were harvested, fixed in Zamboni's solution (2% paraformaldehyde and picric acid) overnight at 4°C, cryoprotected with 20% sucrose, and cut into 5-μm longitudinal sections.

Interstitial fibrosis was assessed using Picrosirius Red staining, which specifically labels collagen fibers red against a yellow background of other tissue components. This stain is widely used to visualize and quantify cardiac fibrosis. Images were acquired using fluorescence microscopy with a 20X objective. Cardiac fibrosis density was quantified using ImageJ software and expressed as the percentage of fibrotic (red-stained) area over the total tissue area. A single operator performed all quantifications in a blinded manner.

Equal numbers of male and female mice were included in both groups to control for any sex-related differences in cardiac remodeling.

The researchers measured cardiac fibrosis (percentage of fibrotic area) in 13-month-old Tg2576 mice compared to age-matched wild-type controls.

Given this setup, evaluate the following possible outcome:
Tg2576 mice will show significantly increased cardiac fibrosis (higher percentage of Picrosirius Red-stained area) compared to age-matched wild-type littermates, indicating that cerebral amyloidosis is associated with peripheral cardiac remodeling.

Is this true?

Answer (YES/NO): YES